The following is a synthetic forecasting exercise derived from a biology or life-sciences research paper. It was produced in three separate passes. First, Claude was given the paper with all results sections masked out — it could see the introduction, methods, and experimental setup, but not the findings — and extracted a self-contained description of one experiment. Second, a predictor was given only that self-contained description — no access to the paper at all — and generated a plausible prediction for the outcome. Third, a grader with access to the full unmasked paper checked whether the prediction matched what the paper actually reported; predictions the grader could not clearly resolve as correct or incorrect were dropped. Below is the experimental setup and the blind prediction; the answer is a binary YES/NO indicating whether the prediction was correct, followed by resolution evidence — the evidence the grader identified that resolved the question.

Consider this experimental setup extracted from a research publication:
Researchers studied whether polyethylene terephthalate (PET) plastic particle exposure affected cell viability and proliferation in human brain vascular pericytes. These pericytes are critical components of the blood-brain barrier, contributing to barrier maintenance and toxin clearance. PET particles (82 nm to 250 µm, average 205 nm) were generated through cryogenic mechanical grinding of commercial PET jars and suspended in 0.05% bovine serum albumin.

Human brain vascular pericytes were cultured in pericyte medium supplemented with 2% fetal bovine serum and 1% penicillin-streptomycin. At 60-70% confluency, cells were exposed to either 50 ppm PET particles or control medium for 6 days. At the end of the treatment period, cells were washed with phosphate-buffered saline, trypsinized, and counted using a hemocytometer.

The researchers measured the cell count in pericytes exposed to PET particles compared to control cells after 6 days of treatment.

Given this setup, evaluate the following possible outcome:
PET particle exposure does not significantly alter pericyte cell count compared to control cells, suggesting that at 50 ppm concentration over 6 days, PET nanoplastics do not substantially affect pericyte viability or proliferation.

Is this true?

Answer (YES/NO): NO